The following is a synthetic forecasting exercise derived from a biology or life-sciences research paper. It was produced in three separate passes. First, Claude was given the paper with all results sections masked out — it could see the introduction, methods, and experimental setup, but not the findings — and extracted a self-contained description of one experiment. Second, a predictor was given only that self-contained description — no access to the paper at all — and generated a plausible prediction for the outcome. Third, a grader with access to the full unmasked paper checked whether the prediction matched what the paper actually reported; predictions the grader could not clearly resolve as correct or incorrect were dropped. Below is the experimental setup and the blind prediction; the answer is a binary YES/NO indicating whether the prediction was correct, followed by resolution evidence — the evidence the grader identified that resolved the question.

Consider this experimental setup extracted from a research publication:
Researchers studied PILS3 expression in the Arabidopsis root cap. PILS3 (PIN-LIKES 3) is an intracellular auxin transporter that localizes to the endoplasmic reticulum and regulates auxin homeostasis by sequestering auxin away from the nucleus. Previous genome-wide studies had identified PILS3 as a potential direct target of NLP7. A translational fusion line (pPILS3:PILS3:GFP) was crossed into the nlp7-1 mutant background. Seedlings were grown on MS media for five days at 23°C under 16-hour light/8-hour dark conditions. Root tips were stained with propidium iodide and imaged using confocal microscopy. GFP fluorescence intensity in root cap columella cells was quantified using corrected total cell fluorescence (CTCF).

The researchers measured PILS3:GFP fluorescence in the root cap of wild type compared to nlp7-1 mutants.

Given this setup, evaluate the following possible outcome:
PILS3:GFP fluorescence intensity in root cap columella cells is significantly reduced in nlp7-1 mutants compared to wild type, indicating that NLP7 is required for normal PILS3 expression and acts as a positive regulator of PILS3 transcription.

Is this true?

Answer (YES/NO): YES